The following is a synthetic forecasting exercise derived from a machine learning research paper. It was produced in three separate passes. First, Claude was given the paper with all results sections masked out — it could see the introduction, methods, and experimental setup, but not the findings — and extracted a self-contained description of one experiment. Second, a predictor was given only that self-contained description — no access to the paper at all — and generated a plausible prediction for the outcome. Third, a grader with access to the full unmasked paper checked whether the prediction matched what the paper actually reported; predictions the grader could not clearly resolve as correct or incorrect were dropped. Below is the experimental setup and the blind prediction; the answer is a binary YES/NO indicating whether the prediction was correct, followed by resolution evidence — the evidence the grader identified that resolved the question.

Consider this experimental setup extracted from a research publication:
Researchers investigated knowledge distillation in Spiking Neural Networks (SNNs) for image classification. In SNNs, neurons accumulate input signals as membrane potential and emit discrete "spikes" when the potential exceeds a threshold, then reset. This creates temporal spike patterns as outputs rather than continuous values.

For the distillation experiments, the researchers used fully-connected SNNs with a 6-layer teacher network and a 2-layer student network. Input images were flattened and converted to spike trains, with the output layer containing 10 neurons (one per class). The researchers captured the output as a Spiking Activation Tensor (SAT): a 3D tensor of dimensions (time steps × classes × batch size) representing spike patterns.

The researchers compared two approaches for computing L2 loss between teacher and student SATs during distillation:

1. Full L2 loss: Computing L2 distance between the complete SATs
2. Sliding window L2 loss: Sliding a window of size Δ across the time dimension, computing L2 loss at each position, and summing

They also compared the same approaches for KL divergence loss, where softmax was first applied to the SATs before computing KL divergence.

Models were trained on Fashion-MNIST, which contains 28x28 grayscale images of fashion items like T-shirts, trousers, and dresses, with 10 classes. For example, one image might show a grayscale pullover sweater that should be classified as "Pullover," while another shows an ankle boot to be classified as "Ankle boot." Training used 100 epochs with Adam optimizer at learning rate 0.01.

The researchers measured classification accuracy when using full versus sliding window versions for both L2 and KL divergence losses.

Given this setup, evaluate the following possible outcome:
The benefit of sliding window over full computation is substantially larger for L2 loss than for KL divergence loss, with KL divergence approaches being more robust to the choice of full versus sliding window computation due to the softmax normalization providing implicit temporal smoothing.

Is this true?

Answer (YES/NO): NO